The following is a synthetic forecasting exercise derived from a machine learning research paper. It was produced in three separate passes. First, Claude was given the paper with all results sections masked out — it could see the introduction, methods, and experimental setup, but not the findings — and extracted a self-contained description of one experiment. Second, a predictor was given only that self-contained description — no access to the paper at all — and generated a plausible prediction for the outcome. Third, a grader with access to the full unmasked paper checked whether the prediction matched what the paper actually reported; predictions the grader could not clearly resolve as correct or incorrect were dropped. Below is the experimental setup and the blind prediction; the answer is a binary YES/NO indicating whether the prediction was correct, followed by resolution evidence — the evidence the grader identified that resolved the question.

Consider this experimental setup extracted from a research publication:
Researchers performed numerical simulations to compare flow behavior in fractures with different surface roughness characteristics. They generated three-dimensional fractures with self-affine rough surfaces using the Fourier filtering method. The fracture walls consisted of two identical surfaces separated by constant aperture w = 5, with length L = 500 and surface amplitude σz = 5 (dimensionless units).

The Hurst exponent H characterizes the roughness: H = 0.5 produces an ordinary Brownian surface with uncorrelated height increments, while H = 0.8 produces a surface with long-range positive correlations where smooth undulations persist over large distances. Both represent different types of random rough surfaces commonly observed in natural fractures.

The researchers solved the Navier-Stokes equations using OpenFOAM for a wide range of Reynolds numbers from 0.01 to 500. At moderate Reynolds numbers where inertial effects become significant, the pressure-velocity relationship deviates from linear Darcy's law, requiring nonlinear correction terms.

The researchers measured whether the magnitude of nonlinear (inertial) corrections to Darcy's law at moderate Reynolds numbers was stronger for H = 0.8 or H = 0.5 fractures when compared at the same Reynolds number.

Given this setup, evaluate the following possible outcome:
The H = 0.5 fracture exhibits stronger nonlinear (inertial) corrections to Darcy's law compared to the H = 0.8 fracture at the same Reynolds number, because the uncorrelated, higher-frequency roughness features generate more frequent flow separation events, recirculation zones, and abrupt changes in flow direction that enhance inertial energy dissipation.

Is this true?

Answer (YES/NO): YES